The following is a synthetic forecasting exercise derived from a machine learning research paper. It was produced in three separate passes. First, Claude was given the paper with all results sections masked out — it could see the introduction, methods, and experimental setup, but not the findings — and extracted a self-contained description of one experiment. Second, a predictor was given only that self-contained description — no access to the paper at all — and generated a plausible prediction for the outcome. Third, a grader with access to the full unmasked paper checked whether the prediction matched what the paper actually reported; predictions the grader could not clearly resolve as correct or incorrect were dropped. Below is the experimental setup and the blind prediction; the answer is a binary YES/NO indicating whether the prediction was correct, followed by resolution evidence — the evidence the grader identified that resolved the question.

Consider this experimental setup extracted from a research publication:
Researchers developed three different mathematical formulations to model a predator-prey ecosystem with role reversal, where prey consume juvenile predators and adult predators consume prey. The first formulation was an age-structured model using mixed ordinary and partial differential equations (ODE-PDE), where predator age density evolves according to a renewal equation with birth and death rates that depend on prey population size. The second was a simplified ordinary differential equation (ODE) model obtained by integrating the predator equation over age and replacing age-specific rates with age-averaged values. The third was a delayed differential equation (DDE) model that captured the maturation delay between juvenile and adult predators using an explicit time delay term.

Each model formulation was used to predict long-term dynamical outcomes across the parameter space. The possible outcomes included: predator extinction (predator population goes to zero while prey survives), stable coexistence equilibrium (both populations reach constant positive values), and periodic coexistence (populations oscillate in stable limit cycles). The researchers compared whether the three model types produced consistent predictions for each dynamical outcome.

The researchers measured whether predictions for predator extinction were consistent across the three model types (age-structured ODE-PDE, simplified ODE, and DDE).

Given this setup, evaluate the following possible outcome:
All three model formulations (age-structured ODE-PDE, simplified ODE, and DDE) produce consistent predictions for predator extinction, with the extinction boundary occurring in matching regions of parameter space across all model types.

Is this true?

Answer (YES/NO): YES